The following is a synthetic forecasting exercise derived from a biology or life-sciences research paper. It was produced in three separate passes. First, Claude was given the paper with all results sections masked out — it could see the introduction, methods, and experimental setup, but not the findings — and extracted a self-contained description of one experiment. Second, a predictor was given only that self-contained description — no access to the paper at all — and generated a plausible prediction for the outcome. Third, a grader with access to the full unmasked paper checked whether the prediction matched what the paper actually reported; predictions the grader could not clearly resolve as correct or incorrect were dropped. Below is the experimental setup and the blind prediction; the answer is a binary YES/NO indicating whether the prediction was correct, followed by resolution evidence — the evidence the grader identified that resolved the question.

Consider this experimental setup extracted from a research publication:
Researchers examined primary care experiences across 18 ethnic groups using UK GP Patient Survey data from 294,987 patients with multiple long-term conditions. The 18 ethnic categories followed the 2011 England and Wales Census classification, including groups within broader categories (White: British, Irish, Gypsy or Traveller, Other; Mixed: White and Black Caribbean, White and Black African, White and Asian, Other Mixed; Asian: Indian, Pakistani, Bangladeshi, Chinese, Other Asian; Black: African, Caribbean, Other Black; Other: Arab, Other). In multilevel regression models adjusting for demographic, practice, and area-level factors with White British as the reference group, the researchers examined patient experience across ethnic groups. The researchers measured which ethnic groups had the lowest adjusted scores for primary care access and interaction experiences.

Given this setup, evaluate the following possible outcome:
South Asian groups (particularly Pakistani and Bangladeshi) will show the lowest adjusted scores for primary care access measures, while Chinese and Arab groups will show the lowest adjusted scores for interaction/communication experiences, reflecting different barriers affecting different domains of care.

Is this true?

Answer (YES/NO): NO